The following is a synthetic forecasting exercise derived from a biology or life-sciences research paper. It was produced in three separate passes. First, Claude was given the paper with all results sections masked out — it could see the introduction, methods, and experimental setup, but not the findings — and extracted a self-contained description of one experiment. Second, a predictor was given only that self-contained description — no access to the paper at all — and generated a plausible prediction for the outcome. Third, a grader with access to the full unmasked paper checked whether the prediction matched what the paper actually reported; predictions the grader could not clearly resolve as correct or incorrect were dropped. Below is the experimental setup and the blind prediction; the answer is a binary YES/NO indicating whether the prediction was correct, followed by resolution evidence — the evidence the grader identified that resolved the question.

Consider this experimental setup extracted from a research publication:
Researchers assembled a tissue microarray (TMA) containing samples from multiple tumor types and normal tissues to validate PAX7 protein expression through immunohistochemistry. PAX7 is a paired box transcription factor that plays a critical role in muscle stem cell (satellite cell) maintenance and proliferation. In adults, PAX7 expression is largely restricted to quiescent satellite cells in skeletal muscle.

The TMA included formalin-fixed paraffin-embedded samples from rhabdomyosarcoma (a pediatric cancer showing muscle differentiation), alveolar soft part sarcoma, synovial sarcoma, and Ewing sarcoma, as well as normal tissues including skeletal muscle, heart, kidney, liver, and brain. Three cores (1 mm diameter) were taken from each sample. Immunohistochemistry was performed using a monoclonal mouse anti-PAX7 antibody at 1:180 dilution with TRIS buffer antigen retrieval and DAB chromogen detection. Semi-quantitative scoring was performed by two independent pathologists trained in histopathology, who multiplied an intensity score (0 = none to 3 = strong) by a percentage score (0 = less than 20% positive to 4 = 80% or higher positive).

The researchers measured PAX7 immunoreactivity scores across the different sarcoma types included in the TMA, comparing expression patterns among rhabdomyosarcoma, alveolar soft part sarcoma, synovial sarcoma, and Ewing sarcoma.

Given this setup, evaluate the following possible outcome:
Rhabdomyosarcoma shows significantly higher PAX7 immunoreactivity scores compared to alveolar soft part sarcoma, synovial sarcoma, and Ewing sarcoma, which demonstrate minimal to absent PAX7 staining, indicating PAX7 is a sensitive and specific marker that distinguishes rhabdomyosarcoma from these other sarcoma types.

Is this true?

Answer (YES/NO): NO